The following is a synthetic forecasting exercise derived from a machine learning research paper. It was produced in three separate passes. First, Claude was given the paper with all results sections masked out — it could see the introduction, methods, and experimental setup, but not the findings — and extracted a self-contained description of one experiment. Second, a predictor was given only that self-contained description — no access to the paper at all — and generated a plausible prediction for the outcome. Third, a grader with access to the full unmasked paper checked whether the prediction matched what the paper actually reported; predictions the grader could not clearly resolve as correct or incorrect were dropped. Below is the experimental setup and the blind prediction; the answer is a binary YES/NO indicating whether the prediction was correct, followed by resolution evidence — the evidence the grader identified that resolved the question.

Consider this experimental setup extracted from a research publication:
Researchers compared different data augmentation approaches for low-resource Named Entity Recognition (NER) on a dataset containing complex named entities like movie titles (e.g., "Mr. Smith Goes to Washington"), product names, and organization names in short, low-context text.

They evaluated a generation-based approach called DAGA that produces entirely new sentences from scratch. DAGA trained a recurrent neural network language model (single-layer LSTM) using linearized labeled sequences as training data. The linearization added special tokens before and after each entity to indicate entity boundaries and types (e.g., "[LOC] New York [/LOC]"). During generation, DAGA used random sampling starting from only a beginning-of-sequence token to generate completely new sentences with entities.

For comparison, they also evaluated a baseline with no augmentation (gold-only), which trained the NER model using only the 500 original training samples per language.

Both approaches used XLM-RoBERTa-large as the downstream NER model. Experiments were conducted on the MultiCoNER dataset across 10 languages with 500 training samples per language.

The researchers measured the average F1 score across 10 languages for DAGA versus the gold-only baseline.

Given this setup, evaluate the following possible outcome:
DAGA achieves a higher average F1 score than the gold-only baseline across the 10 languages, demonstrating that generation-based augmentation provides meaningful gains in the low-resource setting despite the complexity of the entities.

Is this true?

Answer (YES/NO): NO